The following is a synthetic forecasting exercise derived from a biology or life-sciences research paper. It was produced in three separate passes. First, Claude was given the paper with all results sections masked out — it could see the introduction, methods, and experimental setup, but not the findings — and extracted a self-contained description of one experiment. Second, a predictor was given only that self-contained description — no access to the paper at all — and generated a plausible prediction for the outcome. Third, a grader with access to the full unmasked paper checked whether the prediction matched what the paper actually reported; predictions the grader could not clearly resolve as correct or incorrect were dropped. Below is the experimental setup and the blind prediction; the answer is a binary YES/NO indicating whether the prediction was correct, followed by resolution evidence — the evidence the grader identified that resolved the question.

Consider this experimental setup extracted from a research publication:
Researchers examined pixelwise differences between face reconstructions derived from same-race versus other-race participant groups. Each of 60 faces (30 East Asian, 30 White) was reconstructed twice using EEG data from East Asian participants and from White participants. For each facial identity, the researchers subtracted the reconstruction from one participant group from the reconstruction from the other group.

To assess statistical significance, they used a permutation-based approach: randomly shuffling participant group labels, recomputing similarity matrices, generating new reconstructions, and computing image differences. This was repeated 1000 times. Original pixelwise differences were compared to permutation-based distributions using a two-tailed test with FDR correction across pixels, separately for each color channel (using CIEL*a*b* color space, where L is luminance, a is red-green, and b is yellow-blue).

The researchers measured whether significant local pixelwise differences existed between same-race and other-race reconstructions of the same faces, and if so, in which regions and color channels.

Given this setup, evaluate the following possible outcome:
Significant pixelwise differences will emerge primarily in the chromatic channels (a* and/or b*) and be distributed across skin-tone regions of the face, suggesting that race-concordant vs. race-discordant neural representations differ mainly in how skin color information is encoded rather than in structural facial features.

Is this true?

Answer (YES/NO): NO